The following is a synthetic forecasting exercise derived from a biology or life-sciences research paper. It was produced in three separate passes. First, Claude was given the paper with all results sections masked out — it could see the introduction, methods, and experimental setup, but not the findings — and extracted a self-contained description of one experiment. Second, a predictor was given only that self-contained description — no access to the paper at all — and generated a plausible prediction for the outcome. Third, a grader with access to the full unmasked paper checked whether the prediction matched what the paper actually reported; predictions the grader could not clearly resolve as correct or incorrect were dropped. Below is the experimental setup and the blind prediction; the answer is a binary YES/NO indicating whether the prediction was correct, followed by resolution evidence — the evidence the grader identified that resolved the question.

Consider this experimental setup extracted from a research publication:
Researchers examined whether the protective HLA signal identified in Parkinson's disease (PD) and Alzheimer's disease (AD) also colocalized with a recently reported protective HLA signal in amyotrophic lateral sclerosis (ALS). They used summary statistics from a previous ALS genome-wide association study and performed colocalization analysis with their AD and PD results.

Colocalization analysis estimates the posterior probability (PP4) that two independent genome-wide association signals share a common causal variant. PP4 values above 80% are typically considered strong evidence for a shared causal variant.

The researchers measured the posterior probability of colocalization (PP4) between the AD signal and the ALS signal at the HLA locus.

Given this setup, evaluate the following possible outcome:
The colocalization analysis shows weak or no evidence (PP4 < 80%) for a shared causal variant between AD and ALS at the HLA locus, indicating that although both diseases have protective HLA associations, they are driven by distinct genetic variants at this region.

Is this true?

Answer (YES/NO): NO